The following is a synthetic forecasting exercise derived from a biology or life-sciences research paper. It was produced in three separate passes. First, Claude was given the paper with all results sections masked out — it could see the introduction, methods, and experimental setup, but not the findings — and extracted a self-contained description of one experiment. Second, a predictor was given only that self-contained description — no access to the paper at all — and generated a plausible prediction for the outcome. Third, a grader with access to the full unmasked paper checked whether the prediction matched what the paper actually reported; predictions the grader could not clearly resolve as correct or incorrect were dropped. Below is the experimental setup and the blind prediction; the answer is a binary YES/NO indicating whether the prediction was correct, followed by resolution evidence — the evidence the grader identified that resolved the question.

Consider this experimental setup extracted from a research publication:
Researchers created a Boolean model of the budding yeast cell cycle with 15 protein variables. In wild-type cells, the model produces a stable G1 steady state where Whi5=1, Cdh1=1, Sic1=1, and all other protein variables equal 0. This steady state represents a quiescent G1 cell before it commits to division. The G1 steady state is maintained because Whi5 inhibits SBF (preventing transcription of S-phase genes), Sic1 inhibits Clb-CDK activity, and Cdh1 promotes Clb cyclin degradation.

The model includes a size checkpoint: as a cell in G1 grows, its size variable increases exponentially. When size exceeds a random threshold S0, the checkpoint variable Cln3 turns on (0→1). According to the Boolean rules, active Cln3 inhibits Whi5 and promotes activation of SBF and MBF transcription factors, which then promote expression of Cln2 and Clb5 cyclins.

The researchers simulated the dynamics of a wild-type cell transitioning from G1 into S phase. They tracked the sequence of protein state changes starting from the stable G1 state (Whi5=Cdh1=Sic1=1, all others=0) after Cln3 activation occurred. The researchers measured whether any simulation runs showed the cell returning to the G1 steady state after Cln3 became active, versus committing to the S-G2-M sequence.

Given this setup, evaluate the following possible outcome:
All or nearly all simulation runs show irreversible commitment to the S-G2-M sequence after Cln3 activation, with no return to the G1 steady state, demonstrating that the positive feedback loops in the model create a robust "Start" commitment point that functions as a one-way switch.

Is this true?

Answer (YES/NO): YES